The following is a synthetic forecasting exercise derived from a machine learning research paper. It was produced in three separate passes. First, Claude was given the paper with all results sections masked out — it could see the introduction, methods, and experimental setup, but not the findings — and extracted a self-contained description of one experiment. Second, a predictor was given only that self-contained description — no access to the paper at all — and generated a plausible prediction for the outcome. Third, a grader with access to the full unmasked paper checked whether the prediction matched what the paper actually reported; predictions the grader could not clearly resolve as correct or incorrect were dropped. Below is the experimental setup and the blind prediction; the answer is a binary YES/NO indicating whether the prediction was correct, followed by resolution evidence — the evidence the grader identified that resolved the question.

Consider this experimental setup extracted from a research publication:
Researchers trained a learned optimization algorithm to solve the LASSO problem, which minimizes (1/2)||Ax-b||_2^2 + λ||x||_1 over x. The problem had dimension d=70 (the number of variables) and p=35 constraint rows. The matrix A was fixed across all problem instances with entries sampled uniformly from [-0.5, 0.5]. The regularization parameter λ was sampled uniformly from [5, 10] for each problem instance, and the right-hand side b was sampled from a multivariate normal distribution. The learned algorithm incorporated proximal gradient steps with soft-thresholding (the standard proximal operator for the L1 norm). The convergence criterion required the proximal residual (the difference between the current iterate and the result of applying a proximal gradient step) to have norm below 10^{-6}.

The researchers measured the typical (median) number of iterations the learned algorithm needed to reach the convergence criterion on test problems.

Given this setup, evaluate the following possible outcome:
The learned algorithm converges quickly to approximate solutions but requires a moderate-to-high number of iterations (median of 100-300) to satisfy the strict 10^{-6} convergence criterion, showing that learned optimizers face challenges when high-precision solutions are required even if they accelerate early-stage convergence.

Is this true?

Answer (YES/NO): YES